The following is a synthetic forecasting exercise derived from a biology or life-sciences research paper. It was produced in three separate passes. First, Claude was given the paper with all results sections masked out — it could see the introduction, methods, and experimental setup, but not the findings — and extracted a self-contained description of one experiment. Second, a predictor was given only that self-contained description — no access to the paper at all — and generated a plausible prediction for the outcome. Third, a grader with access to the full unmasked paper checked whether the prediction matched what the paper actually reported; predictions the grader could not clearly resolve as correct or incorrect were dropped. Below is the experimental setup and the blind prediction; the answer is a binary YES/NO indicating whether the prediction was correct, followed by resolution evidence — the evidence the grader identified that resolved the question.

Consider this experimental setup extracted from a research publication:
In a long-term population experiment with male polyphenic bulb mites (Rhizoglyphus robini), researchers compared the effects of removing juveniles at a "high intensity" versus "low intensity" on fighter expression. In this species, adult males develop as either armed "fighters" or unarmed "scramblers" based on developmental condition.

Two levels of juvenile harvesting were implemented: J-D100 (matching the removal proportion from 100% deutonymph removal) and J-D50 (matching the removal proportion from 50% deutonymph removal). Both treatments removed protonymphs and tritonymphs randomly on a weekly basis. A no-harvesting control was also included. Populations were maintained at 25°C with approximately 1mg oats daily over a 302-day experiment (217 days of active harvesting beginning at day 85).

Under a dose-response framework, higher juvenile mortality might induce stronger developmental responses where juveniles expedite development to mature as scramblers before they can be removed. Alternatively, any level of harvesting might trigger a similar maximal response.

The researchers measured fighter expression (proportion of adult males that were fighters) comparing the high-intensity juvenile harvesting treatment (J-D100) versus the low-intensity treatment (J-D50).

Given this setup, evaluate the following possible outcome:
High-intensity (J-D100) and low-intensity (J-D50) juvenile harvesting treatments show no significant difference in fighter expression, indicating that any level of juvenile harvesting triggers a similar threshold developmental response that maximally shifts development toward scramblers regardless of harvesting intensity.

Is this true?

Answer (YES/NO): NO